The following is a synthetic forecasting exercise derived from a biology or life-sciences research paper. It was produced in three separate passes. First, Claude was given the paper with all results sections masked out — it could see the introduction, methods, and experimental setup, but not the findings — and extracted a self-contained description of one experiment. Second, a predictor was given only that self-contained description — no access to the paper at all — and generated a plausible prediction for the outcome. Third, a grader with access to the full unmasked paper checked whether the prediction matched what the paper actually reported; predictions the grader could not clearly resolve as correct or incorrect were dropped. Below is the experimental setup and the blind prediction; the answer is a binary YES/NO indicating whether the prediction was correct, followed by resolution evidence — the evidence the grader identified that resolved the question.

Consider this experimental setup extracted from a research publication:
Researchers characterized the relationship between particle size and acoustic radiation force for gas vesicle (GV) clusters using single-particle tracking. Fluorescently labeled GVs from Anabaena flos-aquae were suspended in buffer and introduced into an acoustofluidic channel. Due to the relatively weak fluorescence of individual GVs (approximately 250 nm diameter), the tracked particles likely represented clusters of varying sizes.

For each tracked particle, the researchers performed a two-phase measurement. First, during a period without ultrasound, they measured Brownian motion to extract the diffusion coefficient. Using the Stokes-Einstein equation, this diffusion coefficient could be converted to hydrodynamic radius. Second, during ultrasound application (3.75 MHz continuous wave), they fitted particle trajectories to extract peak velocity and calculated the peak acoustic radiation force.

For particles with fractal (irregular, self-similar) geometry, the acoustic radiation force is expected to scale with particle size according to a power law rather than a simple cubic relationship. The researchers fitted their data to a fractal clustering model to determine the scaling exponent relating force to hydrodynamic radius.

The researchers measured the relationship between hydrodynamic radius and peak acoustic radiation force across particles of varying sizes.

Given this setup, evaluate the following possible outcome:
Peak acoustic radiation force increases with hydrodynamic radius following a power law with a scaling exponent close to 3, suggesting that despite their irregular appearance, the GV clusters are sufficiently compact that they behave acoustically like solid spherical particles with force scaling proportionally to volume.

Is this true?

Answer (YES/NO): NO